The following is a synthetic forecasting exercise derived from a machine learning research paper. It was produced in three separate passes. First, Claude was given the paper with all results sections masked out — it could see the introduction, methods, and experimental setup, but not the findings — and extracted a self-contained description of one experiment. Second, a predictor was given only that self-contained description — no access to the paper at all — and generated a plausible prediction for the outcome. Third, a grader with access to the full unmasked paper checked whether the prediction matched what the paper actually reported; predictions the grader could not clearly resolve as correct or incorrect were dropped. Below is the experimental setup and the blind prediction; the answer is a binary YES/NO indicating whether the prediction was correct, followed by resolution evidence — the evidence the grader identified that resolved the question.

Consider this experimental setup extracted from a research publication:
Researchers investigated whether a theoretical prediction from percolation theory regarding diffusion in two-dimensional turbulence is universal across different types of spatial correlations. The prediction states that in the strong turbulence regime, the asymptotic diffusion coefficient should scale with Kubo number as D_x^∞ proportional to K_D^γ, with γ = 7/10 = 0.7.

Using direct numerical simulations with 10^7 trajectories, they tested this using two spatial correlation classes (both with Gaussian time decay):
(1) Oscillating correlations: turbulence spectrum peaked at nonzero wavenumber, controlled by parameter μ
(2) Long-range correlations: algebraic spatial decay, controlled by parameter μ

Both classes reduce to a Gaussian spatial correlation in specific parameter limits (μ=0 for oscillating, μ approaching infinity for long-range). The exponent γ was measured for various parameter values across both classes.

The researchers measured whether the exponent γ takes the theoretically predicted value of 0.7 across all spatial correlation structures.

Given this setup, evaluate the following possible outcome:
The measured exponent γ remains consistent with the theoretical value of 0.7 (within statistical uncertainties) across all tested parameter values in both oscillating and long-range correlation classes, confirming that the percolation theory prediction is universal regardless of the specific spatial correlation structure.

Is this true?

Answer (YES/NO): NO